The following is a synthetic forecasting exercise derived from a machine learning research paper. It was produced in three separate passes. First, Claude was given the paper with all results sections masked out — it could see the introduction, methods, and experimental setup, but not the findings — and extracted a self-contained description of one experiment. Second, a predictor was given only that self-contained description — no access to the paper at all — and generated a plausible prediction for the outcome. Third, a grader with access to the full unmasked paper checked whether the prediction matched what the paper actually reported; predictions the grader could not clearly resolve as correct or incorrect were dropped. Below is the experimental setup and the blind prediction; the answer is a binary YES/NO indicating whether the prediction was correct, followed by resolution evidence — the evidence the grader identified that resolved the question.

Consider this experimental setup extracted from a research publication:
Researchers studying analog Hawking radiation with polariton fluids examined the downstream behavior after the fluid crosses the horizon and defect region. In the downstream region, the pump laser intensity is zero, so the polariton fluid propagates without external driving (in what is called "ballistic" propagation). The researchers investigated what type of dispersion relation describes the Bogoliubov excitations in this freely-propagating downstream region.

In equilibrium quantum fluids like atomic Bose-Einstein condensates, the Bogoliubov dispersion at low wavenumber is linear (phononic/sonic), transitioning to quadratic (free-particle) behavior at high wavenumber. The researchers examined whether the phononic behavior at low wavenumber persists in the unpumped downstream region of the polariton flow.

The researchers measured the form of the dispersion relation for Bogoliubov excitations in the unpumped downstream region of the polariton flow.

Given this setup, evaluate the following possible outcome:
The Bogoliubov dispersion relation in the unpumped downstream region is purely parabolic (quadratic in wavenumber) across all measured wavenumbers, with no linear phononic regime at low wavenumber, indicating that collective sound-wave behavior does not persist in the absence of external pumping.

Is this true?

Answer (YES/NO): NO